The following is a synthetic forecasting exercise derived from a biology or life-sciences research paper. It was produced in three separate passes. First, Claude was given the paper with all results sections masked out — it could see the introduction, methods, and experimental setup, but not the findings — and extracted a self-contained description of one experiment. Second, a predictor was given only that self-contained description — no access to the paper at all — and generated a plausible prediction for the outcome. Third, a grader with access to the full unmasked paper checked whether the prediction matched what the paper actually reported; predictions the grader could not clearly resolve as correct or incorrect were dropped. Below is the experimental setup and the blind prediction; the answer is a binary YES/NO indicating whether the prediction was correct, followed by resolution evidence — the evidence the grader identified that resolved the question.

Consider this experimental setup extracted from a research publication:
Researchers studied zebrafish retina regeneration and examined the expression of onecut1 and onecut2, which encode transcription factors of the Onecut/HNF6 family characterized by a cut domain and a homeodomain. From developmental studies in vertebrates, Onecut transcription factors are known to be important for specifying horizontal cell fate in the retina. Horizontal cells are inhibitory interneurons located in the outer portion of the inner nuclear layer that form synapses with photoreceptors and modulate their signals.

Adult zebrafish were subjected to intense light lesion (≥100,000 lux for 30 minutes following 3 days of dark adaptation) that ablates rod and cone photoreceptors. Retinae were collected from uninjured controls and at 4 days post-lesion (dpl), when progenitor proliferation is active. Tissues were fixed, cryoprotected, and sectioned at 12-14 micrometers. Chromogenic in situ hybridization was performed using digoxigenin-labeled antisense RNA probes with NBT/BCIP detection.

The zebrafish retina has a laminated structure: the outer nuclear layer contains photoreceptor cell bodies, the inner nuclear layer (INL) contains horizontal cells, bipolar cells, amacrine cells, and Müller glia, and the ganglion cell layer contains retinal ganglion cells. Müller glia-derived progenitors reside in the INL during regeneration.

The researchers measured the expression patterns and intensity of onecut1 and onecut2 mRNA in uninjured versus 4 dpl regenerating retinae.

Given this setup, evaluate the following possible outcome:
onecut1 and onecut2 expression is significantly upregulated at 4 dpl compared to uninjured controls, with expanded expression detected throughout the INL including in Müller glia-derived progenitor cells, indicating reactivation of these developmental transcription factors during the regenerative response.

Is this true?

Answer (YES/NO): YES